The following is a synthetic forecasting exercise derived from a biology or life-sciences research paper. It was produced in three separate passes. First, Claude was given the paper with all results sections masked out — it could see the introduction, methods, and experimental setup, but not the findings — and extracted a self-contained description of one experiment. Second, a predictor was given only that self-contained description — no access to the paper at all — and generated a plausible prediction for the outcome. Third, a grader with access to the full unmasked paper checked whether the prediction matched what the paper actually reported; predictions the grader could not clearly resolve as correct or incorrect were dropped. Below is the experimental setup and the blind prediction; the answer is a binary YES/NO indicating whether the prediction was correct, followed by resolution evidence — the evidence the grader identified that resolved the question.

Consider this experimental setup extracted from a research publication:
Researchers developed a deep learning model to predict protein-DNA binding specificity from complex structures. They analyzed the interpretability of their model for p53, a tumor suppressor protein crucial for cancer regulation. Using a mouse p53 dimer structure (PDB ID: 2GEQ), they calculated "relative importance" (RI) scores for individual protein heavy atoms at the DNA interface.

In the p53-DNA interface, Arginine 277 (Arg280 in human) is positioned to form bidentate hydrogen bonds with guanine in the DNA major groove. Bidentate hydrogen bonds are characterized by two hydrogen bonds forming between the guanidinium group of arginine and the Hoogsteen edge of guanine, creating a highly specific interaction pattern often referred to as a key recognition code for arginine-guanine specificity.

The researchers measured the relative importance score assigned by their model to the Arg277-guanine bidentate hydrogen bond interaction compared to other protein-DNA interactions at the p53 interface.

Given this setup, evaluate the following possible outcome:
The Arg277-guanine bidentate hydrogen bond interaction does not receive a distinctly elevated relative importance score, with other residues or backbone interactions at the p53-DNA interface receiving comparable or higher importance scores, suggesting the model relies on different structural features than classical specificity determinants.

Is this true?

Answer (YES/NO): NO